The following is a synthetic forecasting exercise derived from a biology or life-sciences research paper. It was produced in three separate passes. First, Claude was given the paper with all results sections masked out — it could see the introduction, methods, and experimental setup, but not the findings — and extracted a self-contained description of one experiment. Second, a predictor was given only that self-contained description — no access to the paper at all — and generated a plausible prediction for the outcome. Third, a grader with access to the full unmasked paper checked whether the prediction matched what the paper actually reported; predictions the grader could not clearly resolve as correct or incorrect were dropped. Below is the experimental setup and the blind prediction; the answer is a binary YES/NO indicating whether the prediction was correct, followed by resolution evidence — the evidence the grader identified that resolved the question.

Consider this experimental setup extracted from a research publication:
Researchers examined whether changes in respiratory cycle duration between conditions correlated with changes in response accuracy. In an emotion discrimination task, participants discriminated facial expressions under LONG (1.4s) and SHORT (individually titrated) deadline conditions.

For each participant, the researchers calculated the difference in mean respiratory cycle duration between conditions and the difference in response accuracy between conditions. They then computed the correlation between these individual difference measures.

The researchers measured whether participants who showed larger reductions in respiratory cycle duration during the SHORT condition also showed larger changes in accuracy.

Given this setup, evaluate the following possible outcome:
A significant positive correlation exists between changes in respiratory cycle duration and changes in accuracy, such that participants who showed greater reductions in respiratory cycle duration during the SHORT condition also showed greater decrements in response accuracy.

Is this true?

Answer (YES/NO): YES